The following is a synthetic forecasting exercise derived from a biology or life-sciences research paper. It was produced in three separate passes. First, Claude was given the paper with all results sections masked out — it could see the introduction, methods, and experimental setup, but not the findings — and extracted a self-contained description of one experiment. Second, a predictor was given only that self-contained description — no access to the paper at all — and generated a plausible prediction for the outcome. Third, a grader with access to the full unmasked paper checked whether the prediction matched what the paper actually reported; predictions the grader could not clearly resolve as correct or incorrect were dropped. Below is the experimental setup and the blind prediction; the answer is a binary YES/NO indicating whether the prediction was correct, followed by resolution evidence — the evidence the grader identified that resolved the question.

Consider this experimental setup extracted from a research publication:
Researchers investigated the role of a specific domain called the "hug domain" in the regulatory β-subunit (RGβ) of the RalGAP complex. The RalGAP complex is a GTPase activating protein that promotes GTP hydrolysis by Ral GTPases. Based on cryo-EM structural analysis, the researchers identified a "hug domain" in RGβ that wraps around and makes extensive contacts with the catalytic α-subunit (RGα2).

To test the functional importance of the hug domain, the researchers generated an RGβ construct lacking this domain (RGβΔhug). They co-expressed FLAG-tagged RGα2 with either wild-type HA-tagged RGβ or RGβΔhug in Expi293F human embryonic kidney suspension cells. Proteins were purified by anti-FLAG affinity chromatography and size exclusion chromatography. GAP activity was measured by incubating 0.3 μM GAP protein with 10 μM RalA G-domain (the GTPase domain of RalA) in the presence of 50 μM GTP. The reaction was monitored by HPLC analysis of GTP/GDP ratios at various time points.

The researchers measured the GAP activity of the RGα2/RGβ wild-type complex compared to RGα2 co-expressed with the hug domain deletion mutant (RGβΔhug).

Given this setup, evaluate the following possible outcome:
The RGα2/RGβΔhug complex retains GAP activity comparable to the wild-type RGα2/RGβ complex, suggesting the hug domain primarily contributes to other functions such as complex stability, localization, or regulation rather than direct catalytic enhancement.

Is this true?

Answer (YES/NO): NO